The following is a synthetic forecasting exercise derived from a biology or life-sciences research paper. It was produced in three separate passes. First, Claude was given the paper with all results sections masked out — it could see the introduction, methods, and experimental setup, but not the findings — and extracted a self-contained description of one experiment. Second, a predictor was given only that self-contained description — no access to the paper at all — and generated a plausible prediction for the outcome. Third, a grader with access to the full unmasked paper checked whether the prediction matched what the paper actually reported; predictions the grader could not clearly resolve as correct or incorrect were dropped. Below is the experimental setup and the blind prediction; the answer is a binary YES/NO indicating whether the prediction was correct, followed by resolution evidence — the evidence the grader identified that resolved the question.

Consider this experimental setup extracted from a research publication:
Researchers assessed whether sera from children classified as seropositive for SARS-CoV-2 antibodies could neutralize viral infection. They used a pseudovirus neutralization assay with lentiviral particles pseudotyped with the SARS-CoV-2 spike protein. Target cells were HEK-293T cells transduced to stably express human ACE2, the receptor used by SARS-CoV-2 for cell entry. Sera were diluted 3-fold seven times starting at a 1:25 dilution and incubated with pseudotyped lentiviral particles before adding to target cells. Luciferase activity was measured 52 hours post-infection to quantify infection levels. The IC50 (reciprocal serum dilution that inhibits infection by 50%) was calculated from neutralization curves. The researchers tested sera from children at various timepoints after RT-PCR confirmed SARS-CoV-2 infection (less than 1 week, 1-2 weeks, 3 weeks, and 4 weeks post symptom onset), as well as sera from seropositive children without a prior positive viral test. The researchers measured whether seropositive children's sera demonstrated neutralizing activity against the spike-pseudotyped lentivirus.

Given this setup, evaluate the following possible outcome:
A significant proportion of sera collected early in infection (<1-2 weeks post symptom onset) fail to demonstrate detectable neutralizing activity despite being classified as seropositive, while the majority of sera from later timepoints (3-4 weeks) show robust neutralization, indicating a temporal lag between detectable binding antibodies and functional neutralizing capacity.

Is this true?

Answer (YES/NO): NO